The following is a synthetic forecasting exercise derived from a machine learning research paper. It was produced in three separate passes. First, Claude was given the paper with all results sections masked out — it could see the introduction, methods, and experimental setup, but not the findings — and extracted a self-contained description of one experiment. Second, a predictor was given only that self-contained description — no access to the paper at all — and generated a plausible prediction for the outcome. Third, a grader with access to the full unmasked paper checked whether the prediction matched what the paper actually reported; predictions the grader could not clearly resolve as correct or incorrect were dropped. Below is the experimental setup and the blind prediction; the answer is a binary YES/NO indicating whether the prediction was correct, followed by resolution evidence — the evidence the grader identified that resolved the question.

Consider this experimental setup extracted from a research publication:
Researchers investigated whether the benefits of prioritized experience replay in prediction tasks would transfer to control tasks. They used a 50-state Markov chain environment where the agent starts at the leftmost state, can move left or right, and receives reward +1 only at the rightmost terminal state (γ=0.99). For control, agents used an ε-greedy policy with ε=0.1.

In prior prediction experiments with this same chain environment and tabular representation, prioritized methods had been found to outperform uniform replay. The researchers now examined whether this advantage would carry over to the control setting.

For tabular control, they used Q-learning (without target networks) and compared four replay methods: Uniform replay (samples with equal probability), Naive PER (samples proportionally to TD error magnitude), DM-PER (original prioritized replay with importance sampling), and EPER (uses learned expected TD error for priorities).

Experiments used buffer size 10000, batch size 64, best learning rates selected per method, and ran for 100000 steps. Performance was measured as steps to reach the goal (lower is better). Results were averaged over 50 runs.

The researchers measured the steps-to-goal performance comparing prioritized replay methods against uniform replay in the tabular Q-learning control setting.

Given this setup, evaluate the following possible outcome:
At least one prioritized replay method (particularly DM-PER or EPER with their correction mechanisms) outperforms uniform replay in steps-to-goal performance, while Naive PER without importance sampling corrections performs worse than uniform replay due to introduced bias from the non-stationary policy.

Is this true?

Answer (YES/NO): NO